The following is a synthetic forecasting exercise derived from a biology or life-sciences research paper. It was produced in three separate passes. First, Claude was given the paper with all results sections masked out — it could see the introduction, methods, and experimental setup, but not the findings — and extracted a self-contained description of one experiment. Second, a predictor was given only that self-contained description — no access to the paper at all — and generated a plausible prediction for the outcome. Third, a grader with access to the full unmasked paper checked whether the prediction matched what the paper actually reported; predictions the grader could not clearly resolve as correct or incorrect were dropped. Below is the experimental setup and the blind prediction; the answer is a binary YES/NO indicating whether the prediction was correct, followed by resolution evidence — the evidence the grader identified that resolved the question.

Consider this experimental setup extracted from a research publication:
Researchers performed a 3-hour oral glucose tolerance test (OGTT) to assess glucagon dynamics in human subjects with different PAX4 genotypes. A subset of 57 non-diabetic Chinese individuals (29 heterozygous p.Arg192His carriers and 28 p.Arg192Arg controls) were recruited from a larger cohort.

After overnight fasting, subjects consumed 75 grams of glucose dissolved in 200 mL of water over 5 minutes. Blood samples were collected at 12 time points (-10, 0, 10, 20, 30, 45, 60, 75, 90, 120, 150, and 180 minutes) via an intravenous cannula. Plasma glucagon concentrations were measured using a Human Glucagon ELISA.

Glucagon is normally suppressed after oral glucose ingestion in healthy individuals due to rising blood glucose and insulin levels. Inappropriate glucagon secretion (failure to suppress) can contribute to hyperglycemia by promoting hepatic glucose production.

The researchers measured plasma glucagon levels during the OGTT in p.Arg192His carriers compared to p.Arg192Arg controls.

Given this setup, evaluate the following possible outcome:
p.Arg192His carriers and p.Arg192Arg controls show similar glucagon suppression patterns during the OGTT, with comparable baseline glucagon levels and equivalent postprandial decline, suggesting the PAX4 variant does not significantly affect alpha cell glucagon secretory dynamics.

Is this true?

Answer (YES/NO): NO